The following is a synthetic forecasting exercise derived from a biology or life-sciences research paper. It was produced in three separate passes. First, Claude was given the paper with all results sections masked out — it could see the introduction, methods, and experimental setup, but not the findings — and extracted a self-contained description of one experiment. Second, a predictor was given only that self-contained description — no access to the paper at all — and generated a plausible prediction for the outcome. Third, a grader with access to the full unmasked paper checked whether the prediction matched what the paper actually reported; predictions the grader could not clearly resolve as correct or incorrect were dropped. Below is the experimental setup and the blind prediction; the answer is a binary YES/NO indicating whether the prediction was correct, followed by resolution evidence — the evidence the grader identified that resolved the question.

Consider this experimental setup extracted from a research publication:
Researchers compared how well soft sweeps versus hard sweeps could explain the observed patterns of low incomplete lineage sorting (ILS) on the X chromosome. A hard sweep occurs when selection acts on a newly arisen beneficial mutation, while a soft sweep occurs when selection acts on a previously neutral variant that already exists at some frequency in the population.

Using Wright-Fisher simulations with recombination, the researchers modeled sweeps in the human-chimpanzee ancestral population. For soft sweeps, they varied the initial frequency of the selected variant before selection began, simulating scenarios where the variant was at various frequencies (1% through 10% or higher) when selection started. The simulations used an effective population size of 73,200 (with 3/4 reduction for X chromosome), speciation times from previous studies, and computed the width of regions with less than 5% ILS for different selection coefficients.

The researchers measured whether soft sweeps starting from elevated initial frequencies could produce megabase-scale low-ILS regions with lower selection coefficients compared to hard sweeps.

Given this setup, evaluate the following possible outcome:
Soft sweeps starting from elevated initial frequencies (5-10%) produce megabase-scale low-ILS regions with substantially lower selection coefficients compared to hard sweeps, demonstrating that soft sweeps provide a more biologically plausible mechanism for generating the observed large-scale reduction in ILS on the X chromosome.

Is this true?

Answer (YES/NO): NO